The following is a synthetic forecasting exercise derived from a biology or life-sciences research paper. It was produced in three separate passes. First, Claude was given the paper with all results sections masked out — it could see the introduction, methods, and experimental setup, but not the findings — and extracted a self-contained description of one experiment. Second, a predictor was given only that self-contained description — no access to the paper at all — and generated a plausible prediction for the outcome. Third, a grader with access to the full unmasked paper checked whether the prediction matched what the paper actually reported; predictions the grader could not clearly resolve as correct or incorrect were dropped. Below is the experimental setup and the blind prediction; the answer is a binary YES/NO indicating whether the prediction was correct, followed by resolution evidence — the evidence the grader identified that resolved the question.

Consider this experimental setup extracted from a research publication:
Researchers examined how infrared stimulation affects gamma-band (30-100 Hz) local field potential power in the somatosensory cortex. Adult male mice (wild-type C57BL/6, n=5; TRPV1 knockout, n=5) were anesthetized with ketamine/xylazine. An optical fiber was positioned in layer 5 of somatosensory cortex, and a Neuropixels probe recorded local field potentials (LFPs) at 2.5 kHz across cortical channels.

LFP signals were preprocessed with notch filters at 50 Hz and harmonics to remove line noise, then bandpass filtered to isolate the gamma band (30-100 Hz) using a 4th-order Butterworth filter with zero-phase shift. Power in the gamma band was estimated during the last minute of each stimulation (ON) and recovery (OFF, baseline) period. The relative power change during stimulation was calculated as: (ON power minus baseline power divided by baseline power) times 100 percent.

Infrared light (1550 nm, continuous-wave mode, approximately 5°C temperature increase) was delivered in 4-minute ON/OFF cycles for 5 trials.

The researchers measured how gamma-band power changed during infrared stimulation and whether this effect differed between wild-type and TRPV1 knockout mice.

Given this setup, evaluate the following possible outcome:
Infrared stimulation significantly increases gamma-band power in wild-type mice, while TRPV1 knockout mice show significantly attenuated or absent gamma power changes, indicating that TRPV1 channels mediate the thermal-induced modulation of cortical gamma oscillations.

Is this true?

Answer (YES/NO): NO